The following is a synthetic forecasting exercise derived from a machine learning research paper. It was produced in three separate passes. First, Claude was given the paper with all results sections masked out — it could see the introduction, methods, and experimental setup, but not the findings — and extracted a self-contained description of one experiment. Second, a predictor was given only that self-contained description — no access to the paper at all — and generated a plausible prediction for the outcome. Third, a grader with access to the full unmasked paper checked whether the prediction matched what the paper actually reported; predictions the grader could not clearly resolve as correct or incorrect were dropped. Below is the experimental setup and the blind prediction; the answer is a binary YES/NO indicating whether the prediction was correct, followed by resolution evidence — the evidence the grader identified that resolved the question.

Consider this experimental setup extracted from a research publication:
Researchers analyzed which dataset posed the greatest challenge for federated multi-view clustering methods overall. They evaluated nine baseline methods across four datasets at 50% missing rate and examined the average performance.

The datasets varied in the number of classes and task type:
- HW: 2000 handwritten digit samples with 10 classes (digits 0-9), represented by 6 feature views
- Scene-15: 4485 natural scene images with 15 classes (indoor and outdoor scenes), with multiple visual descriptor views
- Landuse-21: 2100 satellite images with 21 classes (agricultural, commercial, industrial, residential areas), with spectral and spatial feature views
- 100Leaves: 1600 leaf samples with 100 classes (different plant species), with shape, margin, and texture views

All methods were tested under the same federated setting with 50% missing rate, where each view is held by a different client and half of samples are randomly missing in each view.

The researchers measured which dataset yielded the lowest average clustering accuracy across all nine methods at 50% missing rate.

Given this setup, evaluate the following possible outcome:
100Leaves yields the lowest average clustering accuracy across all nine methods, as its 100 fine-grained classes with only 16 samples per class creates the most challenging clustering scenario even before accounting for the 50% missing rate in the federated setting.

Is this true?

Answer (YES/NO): NO